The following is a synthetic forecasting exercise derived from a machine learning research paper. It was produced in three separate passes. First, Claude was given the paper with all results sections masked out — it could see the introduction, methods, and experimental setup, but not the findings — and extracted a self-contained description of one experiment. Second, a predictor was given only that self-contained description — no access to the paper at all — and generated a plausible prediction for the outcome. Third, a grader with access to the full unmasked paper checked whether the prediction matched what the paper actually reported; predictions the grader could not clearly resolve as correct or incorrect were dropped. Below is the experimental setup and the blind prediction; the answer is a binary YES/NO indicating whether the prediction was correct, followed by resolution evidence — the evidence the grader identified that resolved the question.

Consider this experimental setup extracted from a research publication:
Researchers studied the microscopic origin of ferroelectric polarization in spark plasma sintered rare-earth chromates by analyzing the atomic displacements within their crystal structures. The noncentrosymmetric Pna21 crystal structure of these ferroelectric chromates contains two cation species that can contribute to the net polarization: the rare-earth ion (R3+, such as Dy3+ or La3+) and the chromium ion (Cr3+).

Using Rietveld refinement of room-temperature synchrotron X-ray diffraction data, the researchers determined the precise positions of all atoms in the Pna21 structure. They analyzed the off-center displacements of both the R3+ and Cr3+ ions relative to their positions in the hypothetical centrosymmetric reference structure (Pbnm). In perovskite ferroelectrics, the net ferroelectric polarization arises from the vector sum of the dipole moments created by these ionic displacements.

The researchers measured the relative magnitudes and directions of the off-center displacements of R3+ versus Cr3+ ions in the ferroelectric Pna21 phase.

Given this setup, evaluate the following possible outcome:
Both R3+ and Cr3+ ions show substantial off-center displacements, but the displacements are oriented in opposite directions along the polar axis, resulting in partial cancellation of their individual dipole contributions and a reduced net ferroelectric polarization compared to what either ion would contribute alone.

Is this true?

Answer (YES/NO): NO